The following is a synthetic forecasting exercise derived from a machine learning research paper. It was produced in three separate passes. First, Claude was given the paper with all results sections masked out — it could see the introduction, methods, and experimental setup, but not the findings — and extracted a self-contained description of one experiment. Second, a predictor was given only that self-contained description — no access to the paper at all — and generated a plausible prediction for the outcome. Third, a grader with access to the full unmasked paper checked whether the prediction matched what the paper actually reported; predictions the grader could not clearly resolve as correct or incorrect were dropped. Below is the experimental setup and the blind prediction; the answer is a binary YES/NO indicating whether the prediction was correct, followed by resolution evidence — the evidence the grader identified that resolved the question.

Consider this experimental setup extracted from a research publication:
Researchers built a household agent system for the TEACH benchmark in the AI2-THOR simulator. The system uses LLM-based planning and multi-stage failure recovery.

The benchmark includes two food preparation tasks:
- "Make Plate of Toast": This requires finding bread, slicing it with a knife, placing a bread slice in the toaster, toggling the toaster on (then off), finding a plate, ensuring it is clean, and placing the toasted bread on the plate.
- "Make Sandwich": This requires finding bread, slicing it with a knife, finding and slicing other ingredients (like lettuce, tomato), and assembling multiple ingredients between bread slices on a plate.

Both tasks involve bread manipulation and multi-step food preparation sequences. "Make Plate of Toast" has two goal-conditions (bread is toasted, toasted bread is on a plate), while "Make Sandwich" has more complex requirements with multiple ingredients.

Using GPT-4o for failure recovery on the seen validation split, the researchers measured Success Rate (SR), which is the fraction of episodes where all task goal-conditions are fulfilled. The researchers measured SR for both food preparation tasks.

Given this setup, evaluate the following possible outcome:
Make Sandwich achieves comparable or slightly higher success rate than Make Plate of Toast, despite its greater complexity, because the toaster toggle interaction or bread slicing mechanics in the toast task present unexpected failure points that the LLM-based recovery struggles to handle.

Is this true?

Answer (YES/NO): NO